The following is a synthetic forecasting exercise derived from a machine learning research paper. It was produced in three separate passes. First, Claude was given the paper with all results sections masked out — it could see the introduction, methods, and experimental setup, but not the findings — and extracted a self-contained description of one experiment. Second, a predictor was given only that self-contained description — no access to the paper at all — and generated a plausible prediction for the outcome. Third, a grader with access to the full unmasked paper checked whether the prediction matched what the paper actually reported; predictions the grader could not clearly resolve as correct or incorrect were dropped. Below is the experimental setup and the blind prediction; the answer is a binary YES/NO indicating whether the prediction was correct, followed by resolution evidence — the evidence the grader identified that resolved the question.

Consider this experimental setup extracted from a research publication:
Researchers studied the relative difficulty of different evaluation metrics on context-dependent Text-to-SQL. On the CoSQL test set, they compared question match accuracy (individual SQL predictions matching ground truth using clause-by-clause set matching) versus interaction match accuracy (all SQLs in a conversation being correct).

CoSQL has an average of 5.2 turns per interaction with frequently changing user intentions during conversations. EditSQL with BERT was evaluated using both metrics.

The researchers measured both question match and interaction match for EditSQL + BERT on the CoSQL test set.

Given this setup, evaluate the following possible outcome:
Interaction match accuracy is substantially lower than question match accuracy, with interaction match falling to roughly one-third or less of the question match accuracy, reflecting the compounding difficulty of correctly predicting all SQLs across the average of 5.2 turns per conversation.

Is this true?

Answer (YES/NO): YES